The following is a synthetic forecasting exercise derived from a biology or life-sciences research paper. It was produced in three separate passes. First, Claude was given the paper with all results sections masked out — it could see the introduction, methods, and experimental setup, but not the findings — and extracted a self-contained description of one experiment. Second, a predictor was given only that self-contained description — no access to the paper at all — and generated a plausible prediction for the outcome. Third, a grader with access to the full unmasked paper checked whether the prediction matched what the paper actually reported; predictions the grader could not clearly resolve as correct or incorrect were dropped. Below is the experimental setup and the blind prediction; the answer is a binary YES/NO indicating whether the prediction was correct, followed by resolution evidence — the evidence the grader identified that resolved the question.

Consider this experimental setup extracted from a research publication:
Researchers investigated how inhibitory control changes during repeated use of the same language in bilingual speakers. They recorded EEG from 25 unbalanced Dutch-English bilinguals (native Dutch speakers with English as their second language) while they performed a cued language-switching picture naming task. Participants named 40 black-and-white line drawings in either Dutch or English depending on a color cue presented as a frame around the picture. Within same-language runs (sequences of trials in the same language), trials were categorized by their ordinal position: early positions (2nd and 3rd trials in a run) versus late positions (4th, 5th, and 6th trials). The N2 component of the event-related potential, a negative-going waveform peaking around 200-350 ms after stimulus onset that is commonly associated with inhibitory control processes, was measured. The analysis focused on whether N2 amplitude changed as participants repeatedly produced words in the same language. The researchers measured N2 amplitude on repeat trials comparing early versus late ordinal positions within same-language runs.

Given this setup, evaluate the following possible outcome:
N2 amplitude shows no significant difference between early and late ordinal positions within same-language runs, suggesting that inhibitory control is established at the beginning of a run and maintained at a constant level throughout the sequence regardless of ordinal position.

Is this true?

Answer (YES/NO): YES